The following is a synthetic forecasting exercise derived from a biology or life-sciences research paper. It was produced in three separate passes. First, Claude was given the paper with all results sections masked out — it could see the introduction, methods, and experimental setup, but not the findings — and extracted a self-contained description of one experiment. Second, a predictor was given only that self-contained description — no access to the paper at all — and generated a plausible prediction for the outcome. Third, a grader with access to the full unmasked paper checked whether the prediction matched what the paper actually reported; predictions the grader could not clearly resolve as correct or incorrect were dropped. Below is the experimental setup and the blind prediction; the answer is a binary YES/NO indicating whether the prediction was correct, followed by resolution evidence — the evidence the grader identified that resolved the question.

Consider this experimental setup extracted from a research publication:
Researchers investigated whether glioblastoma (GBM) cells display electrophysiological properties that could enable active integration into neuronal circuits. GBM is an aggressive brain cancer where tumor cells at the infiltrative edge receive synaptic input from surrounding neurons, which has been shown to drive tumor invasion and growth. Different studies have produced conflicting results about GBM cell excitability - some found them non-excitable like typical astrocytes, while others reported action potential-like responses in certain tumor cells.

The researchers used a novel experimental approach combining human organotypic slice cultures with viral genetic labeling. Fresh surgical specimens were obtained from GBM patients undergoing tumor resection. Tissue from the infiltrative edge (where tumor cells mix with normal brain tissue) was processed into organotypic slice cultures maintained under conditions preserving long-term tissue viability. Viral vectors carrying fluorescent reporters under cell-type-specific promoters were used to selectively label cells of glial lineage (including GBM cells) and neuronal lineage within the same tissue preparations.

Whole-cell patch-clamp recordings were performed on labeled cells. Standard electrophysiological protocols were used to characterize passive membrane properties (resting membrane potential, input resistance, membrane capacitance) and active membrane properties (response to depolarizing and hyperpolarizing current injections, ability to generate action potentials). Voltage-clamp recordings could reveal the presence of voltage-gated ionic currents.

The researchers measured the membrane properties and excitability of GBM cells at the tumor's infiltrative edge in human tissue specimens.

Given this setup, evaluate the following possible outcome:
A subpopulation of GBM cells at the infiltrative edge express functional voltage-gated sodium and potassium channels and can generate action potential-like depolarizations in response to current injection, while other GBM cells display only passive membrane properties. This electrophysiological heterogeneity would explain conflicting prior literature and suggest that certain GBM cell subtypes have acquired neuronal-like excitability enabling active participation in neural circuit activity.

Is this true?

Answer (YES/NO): YES